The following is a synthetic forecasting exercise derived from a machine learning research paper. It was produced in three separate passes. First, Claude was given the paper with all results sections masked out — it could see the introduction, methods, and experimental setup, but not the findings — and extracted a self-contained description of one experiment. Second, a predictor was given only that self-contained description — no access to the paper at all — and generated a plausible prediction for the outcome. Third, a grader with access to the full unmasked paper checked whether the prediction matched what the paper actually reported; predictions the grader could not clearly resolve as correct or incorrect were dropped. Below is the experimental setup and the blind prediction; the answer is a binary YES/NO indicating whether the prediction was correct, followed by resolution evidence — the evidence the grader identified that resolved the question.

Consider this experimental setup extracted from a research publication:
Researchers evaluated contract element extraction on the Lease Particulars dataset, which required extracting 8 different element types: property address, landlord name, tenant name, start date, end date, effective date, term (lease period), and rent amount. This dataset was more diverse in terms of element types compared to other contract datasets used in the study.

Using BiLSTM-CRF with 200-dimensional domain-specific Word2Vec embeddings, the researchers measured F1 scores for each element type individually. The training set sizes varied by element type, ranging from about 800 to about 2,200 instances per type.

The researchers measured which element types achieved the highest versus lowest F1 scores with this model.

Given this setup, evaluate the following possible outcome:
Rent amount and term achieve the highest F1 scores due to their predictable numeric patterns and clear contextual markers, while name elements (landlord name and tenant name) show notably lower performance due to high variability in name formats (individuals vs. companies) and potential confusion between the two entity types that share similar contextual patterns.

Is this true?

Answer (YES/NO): NO